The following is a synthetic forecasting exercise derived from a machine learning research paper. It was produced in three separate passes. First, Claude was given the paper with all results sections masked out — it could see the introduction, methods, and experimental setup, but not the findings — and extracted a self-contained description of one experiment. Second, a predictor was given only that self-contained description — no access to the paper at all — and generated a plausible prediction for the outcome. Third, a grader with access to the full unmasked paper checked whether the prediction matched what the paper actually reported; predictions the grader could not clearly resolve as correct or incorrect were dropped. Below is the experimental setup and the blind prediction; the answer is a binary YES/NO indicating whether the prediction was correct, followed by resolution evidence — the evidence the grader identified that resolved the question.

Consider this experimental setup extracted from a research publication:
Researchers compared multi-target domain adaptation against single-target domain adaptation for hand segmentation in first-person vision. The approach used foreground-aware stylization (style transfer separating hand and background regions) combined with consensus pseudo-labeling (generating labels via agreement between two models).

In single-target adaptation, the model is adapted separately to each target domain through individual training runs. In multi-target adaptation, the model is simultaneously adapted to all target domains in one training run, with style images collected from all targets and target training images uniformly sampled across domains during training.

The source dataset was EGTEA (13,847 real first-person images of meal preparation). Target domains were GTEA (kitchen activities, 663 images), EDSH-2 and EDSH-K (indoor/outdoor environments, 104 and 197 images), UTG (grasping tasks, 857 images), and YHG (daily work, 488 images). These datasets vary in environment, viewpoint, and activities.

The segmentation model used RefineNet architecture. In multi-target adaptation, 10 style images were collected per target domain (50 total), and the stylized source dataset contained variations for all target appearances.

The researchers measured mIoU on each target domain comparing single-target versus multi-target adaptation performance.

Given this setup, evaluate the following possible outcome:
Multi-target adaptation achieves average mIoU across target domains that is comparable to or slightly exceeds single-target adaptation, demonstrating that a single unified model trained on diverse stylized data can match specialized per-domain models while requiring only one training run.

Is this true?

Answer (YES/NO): YES